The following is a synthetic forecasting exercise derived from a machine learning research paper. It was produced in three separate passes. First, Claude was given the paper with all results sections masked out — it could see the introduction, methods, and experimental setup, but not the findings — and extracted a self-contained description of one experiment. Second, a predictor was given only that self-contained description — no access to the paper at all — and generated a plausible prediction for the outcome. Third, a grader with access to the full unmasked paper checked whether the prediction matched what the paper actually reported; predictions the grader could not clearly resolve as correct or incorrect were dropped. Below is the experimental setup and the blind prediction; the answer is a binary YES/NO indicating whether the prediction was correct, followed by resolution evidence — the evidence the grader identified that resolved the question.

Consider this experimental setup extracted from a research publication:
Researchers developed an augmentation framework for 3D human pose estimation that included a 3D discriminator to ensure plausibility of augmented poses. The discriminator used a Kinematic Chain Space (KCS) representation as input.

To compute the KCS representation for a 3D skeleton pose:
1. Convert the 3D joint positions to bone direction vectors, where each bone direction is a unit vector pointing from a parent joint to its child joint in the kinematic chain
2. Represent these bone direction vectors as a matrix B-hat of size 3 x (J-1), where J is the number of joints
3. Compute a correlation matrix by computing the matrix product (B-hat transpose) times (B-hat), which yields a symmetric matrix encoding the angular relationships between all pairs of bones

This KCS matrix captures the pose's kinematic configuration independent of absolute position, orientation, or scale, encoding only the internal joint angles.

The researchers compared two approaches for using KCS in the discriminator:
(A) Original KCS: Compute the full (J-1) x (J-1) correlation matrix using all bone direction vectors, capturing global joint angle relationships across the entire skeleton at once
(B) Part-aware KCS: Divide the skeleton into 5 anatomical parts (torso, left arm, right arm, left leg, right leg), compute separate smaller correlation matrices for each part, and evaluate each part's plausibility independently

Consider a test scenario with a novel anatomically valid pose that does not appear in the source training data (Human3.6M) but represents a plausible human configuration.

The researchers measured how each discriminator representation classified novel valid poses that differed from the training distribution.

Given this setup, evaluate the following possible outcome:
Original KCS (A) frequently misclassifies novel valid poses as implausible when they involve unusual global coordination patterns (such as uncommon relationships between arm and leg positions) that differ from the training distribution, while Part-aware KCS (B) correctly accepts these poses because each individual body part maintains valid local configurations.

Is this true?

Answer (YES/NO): YES